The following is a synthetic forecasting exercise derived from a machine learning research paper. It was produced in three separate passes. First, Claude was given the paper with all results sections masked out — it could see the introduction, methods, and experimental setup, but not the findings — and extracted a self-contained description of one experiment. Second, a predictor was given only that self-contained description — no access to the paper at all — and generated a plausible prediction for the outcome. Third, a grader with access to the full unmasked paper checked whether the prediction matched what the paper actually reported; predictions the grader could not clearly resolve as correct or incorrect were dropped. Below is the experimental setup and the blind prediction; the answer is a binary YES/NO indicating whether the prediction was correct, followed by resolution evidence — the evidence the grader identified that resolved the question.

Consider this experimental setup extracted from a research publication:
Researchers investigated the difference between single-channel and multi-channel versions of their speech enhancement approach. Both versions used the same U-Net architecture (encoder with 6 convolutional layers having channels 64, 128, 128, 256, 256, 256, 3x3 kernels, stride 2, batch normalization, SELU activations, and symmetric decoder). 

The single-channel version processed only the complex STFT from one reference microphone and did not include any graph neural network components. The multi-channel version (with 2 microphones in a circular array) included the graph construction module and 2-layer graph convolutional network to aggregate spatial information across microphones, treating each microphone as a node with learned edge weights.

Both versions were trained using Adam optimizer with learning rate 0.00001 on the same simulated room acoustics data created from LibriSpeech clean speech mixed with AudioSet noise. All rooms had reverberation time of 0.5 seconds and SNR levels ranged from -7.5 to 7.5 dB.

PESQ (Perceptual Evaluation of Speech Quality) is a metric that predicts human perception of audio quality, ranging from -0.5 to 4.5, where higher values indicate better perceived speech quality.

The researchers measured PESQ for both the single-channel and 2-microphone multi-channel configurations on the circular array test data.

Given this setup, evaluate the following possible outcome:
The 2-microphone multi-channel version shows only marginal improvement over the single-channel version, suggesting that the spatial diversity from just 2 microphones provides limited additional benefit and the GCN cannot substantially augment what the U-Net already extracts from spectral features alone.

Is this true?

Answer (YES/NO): NO